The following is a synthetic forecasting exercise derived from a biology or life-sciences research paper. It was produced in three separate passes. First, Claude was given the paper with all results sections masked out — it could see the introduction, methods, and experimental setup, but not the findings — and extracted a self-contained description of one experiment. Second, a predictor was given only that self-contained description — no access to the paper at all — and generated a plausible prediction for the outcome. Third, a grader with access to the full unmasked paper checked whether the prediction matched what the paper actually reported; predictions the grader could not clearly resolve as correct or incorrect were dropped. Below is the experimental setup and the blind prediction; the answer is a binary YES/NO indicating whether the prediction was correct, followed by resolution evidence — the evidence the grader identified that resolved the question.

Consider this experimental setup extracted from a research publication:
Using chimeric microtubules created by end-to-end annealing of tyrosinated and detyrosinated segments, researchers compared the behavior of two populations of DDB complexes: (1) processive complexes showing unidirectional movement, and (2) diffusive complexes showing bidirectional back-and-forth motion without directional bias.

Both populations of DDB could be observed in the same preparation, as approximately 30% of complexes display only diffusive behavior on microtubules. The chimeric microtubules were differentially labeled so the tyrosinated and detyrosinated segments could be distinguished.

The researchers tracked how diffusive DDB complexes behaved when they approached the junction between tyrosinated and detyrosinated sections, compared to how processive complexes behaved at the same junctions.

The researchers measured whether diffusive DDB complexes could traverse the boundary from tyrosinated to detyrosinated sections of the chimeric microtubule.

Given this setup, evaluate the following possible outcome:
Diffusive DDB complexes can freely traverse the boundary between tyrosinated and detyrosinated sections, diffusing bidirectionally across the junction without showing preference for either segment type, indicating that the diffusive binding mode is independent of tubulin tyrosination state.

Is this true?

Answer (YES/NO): NO